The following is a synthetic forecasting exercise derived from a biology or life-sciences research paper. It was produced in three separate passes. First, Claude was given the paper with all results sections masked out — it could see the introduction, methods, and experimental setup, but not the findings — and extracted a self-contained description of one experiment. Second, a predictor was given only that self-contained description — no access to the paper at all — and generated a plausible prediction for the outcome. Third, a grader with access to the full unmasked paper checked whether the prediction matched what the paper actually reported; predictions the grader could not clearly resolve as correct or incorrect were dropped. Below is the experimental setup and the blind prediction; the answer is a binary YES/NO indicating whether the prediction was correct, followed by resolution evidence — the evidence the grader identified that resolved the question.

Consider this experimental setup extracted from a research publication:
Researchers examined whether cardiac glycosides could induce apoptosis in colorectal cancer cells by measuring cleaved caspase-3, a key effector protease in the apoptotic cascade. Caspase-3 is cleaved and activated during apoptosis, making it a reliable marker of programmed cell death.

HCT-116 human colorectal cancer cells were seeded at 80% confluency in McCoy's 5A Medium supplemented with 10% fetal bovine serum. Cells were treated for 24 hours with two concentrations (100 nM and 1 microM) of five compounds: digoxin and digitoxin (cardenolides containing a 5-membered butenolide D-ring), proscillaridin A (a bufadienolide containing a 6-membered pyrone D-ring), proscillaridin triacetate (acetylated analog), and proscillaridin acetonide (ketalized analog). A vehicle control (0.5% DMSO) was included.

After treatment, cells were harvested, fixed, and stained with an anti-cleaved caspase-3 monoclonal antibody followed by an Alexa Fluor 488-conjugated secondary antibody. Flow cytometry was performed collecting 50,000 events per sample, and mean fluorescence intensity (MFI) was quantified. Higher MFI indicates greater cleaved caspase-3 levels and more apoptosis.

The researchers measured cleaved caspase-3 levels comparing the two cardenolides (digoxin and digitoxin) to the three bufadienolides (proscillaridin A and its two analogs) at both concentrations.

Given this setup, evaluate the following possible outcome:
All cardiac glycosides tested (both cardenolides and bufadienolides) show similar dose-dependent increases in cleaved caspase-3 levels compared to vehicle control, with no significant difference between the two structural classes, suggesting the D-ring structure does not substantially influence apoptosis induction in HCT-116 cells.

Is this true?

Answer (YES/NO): NO